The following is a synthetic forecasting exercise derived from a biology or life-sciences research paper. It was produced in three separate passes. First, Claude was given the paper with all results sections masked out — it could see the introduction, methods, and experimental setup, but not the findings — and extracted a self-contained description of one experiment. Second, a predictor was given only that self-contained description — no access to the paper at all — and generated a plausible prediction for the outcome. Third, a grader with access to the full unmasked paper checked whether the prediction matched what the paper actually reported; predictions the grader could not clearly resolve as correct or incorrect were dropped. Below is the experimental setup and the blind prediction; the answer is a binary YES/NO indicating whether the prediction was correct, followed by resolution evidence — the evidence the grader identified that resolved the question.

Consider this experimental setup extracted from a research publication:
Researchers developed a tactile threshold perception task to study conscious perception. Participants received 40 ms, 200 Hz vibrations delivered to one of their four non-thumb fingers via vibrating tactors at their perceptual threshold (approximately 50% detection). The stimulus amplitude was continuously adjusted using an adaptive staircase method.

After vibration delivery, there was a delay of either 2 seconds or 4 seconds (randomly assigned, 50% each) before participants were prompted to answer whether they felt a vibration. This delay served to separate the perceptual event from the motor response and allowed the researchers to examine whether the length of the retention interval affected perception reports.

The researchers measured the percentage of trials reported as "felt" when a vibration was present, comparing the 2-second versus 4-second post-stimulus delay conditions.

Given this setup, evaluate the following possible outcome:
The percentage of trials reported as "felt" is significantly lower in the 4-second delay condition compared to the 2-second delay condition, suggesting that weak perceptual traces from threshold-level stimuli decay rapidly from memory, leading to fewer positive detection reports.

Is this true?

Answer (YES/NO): NO